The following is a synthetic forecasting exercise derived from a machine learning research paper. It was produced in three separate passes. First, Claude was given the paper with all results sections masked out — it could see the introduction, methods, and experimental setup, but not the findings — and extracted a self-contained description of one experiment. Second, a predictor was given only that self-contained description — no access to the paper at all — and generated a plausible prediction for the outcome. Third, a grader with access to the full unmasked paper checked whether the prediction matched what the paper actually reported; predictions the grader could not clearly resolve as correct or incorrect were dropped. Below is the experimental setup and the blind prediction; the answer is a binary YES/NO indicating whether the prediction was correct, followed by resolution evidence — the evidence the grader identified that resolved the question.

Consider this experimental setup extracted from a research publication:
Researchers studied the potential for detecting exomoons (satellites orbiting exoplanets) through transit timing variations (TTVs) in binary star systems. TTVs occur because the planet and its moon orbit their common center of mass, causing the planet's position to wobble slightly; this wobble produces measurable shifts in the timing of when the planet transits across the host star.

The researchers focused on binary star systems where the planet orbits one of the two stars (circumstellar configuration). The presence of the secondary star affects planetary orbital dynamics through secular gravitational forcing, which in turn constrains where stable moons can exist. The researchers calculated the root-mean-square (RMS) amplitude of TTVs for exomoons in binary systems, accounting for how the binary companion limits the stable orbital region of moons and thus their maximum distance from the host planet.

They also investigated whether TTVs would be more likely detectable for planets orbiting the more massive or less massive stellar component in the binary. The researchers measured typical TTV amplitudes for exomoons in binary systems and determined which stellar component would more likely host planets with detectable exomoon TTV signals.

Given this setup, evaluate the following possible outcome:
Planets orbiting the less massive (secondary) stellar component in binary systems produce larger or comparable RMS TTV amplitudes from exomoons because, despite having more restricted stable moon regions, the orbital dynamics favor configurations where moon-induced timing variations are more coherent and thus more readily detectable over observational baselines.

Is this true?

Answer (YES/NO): NO